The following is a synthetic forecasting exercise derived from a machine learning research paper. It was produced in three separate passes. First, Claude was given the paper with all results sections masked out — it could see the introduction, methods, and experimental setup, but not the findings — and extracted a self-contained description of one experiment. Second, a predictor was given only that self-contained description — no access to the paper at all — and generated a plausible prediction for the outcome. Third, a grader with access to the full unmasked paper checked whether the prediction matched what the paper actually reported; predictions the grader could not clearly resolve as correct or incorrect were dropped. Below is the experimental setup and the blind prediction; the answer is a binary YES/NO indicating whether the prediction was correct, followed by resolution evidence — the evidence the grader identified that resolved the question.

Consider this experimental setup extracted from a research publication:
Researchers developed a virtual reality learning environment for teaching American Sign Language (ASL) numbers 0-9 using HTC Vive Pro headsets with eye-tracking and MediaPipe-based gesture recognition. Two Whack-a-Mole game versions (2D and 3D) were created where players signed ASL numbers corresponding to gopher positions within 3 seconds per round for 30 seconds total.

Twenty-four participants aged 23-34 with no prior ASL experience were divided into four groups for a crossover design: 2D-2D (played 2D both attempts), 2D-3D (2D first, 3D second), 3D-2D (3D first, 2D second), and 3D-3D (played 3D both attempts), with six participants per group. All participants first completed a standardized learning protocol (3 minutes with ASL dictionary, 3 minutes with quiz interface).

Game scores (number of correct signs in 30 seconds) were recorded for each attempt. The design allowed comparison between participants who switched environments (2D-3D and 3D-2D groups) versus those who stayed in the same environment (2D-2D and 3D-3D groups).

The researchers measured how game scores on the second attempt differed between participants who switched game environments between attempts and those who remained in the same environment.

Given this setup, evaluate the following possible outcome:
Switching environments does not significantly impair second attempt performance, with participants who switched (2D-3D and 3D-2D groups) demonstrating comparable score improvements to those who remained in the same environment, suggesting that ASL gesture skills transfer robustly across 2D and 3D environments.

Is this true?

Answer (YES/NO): NO